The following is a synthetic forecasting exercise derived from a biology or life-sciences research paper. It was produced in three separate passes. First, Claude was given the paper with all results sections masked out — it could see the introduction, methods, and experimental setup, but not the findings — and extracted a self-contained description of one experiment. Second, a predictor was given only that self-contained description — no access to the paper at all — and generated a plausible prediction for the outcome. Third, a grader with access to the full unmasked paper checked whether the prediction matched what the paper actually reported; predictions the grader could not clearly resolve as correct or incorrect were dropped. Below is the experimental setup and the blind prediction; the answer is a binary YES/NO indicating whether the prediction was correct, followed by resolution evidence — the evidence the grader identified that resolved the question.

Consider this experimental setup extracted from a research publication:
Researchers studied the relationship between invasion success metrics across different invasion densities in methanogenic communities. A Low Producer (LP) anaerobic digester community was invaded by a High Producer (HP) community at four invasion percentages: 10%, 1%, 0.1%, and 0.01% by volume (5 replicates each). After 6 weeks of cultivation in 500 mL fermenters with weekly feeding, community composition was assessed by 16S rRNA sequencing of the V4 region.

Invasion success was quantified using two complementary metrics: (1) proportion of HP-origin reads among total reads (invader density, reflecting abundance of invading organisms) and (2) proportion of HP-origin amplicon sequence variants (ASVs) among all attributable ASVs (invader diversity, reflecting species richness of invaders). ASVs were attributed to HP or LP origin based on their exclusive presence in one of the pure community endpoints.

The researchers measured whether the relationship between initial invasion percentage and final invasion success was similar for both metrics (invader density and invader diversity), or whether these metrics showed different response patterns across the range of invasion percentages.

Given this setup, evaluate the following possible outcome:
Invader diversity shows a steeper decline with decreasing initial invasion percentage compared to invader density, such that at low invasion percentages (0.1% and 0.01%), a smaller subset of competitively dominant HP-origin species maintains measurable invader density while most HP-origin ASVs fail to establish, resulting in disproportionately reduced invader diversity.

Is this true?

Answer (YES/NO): YES